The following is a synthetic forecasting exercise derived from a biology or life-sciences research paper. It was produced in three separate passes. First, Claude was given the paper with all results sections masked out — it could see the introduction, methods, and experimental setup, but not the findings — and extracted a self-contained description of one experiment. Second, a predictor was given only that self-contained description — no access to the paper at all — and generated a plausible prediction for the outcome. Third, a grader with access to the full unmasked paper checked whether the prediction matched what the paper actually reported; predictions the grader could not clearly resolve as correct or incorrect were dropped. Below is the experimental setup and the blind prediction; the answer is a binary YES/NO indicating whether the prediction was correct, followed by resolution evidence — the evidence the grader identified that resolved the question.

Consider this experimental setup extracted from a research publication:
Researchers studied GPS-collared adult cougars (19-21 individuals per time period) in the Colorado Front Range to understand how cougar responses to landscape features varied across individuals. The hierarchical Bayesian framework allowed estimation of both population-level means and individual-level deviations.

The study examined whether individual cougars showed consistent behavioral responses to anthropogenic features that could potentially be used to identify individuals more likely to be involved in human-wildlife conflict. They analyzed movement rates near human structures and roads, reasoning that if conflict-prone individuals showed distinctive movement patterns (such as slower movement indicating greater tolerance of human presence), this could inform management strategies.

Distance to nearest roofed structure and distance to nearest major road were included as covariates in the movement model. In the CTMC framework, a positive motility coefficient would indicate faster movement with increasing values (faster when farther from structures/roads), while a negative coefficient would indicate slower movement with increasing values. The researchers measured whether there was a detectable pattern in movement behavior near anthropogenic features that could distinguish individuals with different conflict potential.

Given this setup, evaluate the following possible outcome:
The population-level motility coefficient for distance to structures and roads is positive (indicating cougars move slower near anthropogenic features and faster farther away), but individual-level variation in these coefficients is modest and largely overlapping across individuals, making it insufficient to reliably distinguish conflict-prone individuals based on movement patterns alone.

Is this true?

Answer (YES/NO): NO